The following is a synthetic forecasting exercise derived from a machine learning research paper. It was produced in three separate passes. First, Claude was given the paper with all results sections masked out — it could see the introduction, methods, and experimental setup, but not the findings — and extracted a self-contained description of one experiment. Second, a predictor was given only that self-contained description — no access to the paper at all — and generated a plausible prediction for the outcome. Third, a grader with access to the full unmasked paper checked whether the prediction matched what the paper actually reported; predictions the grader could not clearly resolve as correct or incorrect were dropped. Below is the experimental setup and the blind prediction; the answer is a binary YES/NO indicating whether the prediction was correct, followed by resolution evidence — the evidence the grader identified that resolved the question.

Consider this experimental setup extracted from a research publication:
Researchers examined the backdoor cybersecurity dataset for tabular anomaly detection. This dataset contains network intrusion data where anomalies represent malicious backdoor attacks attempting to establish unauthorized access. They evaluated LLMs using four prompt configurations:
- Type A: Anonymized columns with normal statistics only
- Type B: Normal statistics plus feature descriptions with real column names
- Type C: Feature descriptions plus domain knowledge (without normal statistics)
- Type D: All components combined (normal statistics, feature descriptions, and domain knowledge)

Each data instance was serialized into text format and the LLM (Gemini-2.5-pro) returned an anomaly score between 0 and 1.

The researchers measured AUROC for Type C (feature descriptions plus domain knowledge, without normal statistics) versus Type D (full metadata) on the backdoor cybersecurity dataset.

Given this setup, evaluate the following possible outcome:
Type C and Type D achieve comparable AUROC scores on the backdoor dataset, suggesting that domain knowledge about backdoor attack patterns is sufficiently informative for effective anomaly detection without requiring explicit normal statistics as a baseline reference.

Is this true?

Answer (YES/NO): NO